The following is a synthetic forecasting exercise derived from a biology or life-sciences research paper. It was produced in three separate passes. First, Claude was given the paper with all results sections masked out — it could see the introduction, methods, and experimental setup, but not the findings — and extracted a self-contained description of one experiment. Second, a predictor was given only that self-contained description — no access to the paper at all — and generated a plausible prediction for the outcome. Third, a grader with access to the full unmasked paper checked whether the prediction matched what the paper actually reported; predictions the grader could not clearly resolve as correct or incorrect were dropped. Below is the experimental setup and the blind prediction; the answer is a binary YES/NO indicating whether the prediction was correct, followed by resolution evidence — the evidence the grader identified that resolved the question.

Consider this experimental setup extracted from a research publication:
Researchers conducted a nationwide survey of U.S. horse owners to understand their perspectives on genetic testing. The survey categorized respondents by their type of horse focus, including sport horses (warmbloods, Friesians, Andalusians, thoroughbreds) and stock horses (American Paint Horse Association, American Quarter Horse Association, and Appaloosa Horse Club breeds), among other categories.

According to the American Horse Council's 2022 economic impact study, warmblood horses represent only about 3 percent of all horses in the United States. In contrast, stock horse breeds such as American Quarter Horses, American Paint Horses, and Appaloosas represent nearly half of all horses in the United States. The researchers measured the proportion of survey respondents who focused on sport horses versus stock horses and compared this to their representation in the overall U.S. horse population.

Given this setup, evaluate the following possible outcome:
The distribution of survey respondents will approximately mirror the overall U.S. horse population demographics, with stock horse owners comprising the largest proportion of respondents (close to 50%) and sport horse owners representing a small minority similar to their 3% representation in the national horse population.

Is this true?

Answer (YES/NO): NO